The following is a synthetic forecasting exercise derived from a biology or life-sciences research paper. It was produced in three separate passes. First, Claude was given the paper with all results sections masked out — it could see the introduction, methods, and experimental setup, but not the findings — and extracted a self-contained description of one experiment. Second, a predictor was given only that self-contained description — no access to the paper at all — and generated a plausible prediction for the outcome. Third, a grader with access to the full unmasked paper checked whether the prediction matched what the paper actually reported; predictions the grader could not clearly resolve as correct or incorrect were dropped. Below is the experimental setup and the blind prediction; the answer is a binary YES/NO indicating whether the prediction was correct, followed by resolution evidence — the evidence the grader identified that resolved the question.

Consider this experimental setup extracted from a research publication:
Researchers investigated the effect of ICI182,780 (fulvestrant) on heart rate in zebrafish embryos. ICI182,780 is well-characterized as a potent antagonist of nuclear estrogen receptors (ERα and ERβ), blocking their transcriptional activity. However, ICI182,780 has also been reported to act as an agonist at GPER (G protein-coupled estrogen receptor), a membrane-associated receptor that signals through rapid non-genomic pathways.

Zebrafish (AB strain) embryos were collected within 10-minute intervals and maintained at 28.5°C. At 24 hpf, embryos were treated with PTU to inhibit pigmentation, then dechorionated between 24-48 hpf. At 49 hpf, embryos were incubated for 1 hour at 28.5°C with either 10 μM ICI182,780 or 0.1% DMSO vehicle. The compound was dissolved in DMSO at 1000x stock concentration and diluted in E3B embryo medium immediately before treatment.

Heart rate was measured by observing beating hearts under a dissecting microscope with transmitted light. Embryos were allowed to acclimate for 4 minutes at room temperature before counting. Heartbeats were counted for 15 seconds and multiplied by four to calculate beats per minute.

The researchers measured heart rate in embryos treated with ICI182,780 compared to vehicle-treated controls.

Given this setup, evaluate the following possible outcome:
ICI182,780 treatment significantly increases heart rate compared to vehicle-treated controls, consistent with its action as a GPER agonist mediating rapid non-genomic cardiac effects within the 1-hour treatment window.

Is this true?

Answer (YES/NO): YES